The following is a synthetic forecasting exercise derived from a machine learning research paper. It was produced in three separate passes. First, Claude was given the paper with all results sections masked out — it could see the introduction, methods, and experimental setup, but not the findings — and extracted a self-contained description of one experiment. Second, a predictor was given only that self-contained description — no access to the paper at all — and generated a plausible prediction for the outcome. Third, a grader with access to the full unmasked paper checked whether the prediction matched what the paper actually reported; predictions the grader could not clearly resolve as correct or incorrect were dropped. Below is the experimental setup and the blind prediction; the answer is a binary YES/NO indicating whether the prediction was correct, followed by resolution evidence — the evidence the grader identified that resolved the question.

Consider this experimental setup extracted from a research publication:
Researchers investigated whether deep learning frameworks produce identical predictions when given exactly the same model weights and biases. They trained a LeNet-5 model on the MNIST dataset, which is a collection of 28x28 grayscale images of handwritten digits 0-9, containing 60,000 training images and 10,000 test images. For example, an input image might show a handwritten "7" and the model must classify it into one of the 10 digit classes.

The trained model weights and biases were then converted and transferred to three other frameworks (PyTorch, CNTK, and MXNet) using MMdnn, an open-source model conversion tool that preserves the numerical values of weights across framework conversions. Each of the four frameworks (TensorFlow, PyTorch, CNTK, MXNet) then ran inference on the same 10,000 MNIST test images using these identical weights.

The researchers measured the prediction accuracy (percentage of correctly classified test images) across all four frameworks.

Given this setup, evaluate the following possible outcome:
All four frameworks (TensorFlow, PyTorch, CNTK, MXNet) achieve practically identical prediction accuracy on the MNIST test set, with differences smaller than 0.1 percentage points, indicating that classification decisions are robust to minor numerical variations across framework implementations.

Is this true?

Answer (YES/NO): YES